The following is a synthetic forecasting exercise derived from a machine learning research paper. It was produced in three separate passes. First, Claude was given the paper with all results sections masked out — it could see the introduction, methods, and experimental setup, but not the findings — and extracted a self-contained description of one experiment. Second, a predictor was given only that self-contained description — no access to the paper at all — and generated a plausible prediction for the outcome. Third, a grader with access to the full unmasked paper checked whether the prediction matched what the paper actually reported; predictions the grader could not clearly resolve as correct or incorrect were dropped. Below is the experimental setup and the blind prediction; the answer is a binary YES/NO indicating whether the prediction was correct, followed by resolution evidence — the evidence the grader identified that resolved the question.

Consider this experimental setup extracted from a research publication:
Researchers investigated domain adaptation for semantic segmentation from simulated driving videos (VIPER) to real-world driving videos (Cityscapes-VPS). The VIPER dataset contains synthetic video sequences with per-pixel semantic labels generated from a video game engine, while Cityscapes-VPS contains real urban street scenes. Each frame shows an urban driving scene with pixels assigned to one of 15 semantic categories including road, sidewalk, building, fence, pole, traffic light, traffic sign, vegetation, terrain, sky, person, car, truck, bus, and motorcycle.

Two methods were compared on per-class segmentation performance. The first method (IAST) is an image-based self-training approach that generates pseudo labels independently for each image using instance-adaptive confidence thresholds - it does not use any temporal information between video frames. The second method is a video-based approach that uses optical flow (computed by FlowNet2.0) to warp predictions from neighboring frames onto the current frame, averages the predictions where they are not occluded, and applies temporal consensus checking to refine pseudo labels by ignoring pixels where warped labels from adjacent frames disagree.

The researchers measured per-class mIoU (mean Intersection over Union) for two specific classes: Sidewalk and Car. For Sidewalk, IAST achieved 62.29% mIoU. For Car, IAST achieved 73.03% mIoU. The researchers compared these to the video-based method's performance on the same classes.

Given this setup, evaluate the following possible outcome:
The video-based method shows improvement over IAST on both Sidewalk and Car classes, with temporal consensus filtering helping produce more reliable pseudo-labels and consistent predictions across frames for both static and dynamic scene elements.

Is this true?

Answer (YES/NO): NO